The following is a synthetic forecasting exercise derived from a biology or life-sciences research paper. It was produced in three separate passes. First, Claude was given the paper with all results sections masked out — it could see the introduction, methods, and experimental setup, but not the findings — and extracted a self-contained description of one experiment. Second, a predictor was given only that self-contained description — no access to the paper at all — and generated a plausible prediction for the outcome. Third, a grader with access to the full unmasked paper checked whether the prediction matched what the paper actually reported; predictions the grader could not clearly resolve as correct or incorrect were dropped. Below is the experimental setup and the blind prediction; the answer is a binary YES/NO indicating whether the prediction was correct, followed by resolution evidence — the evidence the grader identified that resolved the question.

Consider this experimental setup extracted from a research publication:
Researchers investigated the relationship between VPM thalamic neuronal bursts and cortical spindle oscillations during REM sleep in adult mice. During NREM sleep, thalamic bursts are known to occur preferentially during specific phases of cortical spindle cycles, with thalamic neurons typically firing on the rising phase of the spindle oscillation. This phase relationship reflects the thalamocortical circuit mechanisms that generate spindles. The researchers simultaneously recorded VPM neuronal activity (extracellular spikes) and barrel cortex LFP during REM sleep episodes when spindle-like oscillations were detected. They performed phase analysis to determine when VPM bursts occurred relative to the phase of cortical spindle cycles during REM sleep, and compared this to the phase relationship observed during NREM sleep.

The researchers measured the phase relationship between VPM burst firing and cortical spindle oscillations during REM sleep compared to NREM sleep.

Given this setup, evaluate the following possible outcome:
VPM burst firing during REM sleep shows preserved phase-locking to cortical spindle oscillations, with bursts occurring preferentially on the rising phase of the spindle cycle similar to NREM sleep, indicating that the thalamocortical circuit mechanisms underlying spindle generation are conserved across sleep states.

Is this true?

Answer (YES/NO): NO